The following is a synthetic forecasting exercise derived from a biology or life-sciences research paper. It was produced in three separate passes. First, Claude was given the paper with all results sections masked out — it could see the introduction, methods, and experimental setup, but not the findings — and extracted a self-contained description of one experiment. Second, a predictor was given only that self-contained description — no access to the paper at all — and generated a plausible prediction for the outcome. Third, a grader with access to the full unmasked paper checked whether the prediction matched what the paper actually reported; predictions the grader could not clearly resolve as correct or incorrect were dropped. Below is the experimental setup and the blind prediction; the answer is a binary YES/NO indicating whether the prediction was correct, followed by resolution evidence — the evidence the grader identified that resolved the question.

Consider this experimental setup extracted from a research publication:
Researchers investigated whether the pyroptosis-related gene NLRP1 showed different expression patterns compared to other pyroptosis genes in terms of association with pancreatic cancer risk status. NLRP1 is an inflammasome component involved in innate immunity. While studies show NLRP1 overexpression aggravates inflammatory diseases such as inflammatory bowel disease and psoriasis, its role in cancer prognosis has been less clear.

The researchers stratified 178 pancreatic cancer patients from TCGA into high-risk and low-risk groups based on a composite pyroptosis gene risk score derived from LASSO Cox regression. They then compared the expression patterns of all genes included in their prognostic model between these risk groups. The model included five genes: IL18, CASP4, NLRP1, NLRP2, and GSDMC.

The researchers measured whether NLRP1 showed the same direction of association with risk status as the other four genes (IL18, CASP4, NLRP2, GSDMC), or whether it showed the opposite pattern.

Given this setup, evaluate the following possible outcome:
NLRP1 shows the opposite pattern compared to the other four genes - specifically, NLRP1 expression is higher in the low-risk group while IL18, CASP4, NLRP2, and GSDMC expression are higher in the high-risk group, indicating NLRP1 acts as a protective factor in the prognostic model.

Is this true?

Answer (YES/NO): YES